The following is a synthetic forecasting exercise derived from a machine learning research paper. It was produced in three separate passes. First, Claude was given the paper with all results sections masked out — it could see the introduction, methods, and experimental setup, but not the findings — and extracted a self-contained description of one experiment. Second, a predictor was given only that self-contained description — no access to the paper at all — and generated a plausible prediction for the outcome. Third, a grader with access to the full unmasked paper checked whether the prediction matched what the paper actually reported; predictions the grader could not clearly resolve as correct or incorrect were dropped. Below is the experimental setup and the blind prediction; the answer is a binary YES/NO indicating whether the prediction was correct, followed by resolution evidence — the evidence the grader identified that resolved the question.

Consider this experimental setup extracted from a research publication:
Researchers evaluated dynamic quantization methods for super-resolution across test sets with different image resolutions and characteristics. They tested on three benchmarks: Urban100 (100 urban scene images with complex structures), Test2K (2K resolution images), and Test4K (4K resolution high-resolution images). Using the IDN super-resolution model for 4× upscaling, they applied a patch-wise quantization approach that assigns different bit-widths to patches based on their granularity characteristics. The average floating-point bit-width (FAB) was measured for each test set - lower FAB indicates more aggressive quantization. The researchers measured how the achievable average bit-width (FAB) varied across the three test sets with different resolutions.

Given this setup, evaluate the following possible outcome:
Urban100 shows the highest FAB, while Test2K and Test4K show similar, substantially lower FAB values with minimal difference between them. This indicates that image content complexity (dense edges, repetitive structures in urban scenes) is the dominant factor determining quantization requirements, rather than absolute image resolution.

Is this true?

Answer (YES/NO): NO